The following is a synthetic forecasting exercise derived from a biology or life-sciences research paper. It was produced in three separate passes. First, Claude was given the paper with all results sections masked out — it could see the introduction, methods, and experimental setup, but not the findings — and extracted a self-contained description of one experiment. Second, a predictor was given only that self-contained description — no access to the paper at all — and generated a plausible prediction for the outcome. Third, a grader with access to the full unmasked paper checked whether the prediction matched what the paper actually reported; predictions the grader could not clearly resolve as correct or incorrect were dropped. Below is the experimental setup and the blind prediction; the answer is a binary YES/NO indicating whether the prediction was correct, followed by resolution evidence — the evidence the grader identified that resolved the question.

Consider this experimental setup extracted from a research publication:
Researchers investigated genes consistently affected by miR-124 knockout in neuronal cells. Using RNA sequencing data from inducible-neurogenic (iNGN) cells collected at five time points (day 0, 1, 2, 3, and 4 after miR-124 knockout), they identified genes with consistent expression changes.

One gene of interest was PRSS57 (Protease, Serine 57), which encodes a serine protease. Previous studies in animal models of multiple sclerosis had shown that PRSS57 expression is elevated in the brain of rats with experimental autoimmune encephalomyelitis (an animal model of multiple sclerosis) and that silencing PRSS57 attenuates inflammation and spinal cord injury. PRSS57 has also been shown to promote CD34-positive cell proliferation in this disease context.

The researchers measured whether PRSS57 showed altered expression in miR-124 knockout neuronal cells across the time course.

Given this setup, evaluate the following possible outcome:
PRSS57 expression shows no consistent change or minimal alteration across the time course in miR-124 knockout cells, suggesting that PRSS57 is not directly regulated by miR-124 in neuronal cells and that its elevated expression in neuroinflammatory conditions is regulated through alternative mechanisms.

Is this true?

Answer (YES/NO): NO